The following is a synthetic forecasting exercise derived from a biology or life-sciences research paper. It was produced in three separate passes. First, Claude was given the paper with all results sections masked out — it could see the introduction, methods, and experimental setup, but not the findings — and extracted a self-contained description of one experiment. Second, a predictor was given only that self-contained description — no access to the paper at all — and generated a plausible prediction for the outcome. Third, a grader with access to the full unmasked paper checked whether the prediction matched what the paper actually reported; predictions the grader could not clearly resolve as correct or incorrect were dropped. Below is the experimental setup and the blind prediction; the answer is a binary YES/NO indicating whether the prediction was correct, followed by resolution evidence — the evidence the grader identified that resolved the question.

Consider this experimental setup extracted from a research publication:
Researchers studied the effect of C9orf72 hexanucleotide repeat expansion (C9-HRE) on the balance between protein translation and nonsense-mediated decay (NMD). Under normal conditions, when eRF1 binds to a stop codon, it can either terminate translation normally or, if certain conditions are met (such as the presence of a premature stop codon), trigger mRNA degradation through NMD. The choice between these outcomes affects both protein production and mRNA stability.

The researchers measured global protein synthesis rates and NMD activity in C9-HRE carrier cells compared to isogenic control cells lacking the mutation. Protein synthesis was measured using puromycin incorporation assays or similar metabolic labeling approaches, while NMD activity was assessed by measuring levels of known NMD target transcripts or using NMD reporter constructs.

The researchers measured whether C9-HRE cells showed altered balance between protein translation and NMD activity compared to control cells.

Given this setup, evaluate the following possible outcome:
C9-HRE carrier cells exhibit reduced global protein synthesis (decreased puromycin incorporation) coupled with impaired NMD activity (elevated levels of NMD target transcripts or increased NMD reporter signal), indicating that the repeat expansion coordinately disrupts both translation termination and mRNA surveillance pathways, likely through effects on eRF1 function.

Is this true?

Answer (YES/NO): NO